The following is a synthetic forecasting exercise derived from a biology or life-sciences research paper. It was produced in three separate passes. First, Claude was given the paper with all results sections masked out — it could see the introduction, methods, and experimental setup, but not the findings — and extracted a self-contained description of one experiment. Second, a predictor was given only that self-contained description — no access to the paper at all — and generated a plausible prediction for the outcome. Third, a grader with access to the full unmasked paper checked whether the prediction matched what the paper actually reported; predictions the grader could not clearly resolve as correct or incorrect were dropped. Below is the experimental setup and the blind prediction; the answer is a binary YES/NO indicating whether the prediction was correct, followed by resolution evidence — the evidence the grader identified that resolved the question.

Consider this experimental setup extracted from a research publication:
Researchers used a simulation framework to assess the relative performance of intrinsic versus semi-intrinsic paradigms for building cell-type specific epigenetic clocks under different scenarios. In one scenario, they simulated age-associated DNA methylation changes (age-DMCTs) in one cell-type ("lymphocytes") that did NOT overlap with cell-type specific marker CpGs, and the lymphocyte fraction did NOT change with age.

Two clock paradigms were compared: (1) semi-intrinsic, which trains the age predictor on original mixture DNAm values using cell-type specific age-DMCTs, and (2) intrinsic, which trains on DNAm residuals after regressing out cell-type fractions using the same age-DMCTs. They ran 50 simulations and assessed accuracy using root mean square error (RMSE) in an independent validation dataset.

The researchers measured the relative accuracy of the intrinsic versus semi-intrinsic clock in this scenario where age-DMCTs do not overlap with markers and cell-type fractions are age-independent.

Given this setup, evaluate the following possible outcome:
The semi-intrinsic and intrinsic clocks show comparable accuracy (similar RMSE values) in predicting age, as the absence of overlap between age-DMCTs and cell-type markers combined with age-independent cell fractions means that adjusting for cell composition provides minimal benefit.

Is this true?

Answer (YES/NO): NO